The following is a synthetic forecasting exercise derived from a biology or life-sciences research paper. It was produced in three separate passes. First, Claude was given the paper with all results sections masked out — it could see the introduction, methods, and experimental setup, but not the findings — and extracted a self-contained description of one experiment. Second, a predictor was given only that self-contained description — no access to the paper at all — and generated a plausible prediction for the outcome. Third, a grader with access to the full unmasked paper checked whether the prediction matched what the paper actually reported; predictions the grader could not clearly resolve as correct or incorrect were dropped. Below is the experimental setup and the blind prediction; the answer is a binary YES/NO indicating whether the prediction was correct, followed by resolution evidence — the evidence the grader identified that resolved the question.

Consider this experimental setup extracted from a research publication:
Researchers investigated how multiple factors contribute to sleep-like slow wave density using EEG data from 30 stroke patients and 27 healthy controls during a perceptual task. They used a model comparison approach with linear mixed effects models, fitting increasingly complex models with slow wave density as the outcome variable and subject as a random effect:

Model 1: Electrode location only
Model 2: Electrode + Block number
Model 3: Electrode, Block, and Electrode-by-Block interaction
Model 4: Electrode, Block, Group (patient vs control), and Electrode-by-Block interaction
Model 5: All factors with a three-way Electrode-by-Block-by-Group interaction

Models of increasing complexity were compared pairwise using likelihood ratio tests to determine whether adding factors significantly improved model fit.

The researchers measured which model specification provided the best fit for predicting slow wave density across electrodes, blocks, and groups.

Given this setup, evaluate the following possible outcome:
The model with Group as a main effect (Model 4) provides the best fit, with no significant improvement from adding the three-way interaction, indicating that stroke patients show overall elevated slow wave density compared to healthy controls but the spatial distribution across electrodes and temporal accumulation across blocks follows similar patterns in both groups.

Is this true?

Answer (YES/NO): YES